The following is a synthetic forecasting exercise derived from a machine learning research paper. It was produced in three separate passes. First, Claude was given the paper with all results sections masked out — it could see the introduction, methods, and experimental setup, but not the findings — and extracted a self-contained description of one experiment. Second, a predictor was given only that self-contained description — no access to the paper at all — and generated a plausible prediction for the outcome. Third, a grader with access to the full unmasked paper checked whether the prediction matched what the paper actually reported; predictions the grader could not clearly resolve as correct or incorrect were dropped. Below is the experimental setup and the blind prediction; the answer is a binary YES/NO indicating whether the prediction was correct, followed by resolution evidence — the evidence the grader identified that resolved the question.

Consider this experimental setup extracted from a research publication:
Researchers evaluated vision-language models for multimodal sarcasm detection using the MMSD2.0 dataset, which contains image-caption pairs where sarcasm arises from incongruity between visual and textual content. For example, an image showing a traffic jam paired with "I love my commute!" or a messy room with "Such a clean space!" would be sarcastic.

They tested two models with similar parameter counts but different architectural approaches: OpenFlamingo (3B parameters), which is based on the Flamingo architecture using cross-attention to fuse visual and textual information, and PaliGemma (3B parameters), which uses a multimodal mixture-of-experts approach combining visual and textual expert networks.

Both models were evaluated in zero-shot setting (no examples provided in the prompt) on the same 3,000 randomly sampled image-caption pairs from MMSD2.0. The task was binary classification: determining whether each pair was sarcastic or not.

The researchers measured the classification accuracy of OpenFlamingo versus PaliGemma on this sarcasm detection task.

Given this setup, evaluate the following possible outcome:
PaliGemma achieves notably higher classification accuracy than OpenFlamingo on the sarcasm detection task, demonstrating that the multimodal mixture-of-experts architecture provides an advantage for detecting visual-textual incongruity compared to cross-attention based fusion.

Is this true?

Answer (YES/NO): NO